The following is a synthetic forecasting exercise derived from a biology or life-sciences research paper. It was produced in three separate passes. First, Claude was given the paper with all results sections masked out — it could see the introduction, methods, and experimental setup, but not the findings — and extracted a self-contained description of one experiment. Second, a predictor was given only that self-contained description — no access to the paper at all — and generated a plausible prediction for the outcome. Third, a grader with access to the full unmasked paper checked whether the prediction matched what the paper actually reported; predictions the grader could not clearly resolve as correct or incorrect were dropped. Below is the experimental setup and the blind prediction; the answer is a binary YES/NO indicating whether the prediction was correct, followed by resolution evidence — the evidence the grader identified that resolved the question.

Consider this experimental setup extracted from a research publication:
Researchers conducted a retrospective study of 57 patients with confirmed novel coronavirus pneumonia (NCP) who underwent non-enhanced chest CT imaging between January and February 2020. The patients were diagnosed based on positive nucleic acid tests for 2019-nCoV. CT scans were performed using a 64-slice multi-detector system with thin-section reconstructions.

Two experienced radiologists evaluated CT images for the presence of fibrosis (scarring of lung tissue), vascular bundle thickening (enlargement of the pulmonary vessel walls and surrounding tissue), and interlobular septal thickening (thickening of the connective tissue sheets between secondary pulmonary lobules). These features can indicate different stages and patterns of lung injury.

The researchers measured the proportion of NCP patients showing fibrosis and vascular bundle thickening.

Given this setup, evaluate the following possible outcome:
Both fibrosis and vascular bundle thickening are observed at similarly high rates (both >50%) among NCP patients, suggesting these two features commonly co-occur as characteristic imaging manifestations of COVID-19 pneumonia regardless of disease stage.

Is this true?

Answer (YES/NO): NO